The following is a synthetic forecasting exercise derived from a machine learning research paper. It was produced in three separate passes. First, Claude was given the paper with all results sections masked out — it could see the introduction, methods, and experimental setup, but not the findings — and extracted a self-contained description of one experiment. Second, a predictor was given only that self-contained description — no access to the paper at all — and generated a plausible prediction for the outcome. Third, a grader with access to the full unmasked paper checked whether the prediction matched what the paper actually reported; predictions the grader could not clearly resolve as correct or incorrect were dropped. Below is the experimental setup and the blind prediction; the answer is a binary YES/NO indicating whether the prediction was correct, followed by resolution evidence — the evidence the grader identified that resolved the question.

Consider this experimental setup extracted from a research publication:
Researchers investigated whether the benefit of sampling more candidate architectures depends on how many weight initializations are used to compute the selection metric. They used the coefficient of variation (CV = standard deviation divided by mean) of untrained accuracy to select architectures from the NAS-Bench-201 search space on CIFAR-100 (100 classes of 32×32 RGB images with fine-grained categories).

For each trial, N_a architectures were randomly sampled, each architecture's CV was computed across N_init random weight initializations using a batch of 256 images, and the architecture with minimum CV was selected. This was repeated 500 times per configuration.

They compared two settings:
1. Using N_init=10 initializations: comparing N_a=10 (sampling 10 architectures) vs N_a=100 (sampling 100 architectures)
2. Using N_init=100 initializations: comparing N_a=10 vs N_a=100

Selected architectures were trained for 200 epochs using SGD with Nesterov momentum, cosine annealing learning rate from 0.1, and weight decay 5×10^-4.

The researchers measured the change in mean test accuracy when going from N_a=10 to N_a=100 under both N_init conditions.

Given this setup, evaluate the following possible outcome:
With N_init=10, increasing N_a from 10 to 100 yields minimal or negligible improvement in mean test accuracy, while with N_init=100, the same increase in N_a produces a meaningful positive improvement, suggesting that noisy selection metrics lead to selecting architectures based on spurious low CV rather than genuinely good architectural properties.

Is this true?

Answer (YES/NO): NO